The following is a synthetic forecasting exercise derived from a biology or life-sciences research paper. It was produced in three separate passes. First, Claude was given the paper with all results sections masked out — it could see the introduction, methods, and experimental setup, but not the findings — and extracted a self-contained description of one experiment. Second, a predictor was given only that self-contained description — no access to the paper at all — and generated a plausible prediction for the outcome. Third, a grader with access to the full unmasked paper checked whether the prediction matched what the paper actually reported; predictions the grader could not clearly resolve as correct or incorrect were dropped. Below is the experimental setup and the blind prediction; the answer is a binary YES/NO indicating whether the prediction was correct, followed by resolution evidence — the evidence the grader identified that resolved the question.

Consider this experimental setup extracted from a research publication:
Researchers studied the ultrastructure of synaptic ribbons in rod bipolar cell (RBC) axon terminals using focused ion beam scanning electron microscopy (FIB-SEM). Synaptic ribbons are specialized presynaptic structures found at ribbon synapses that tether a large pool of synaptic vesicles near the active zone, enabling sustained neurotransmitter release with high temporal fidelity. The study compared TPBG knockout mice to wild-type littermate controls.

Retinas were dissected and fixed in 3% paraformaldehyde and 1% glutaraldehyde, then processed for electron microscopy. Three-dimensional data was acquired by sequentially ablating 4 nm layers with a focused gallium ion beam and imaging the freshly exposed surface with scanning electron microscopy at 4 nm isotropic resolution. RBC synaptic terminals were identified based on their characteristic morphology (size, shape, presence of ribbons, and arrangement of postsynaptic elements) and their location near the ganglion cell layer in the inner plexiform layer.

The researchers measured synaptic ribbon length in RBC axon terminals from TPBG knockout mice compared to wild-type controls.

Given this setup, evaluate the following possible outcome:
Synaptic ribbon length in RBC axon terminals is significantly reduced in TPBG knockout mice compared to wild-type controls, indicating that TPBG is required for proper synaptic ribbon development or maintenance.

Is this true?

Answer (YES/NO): YES